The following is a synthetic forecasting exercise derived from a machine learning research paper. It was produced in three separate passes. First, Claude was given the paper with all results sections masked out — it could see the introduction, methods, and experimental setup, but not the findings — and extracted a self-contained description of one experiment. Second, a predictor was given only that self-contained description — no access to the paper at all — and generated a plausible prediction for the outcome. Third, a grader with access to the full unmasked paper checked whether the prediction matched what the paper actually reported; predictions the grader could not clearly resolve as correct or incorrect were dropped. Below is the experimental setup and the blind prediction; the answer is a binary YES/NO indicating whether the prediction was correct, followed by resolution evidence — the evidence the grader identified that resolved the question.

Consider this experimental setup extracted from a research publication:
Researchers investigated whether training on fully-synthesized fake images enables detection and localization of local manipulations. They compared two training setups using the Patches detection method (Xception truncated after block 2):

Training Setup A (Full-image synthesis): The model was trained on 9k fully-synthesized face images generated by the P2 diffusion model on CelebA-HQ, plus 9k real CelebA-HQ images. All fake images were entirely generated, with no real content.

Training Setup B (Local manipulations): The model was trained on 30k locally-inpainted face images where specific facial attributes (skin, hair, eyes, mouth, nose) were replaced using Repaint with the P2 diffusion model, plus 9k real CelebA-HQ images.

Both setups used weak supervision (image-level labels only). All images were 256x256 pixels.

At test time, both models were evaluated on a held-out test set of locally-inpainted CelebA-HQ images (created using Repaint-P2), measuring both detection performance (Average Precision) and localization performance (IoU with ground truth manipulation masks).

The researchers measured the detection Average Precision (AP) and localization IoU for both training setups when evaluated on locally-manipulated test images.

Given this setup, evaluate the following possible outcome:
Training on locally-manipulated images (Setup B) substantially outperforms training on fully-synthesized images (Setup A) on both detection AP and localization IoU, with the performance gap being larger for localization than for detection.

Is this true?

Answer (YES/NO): NO